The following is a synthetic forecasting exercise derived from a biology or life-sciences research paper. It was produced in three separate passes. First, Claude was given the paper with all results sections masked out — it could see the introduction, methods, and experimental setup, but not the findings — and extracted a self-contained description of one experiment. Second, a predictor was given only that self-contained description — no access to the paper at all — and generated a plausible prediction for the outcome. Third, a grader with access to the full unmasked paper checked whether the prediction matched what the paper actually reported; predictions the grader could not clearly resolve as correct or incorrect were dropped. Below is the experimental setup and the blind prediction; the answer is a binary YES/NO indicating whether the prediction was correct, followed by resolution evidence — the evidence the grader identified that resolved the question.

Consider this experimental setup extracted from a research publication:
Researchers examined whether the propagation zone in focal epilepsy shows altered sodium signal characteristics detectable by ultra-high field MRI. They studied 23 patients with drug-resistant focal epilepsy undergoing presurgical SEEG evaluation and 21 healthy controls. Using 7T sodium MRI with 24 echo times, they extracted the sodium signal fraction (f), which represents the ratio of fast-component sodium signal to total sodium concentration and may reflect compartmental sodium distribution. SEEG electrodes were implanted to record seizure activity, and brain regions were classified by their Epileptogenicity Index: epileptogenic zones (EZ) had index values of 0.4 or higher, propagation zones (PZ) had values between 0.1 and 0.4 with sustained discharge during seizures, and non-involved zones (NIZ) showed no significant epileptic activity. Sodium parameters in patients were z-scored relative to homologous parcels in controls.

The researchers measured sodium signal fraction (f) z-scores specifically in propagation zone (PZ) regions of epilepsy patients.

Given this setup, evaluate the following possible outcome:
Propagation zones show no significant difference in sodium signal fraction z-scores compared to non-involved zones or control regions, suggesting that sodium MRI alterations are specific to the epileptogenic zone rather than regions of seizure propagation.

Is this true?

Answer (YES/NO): NO